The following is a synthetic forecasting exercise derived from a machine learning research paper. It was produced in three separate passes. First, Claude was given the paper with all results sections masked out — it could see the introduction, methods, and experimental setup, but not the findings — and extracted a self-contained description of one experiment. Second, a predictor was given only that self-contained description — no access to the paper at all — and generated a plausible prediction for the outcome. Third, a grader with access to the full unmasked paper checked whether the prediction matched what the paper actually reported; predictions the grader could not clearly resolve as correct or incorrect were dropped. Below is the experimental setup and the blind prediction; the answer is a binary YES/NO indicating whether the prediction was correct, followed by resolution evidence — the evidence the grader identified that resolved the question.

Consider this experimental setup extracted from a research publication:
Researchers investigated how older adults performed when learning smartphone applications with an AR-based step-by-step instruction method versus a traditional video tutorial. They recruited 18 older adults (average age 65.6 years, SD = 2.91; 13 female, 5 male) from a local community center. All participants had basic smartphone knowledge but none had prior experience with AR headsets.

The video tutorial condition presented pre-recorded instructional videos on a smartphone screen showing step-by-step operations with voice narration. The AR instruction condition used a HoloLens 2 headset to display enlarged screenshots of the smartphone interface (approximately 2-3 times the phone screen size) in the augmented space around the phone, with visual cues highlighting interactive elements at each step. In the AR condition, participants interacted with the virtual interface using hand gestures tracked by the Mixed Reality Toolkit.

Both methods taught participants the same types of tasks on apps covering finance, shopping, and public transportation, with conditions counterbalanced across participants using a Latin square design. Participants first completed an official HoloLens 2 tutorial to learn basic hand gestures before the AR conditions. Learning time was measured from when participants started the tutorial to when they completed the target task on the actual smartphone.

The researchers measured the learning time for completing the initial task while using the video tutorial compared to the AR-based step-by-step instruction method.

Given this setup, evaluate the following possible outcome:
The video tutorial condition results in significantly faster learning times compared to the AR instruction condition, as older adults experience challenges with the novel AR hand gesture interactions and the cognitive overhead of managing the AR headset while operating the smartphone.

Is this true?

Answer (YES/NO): NO